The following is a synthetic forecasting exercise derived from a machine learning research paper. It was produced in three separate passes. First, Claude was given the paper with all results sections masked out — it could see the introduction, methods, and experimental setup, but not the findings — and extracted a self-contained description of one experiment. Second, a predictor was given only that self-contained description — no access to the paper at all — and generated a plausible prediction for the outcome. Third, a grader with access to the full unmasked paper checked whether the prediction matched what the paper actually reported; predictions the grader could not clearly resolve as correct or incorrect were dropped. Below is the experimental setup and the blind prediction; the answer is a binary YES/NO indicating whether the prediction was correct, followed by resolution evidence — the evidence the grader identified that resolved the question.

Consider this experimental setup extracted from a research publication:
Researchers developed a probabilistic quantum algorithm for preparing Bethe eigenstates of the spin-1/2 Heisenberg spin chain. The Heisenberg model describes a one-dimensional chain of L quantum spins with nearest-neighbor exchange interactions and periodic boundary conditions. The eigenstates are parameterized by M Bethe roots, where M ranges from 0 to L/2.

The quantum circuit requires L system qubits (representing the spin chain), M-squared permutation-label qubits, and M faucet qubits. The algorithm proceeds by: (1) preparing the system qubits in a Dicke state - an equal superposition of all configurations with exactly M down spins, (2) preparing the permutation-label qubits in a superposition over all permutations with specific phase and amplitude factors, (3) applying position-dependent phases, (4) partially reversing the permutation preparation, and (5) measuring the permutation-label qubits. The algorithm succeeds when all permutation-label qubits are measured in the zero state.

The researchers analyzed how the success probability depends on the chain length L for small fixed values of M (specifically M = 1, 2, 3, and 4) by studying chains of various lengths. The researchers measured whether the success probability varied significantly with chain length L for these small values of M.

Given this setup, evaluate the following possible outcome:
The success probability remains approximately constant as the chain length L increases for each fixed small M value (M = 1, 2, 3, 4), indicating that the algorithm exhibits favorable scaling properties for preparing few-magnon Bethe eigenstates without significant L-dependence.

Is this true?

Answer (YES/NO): YES